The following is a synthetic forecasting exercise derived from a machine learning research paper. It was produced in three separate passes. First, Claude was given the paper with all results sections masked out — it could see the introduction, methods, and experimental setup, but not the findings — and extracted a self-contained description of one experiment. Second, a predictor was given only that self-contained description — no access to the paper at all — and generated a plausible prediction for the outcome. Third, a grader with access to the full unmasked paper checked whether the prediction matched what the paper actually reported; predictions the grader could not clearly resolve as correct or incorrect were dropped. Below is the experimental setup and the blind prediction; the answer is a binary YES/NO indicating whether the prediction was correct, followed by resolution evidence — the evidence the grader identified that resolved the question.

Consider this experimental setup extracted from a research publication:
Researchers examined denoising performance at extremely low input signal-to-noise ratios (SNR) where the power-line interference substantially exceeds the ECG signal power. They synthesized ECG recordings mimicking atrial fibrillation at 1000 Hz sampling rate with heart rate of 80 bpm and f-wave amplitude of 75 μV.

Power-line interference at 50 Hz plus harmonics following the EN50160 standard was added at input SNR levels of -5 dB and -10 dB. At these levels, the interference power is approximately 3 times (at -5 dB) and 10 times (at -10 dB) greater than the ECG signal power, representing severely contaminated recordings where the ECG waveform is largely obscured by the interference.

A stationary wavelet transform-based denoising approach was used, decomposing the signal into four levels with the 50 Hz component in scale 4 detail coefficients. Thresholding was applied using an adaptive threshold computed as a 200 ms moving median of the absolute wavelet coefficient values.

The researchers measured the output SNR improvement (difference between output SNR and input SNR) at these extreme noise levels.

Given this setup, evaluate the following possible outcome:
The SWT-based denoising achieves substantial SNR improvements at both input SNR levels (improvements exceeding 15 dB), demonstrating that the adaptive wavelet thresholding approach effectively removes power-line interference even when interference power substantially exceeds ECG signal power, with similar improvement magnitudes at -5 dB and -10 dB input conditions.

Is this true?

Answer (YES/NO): NO